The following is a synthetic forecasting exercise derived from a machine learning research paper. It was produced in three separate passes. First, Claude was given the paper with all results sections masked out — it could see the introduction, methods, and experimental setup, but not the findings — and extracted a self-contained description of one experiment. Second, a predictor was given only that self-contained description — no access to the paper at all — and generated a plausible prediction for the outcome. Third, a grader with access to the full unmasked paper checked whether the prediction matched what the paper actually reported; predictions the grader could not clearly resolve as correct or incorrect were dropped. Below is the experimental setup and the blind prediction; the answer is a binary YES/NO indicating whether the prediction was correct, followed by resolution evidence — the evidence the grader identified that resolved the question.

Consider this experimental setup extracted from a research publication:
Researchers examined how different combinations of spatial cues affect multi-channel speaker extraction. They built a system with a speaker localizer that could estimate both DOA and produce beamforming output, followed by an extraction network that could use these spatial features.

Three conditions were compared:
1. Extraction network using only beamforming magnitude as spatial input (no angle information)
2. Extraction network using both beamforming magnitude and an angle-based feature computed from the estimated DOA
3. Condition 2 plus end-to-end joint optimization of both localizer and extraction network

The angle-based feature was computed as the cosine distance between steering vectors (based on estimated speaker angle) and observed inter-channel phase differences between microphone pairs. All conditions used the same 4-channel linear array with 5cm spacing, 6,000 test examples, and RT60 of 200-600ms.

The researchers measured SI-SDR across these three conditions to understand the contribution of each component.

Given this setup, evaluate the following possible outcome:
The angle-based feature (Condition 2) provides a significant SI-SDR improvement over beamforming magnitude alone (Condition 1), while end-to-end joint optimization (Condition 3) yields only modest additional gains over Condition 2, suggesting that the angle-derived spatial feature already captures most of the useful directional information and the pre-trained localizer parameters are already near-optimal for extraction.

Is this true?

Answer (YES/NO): NO